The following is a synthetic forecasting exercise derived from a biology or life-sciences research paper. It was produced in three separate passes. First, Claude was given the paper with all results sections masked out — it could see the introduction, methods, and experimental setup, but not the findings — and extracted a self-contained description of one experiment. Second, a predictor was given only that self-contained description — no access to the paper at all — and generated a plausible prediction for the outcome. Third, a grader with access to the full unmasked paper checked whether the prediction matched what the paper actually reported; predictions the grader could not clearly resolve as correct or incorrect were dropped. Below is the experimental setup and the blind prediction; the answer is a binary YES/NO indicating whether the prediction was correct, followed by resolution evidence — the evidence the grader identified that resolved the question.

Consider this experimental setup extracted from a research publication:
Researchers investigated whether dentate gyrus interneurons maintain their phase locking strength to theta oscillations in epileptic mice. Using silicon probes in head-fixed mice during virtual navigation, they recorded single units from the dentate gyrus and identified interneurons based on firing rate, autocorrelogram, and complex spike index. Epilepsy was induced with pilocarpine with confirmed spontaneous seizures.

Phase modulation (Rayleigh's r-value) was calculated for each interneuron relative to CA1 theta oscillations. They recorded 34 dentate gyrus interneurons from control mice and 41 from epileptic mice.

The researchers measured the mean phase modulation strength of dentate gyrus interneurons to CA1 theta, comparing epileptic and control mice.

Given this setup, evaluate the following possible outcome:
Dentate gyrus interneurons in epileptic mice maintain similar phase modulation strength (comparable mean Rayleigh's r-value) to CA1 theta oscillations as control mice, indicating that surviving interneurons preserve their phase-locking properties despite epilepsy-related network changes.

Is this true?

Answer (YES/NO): YES